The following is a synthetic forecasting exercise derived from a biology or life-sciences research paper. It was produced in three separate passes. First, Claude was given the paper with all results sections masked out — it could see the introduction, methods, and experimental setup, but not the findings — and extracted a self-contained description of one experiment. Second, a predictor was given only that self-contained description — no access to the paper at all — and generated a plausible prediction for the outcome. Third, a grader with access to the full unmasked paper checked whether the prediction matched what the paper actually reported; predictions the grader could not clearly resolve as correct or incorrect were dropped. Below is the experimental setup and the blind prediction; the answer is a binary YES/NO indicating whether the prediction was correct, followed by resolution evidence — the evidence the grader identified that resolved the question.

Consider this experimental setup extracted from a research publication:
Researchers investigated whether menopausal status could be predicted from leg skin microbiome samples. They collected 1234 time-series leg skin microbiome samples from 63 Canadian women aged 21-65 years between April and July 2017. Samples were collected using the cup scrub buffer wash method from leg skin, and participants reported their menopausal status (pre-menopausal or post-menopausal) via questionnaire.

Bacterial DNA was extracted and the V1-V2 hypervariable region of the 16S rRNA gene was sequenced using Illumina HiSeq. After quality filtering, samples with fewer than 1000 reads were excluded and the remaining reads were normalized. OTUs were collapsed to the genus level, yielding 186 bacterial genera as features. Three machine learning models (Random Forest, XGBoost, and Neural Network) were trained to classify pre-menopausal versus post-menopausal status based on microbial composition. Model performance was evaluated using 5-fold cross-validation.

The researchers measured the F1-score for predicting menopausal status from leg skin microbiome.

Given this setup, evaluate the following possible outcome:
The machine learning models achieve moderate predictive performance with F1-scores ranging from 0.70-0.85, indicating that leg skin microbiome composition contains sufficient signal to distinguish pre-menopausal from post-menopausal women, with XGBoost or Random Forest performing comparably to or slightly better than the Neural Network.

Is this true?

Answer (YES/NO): NO